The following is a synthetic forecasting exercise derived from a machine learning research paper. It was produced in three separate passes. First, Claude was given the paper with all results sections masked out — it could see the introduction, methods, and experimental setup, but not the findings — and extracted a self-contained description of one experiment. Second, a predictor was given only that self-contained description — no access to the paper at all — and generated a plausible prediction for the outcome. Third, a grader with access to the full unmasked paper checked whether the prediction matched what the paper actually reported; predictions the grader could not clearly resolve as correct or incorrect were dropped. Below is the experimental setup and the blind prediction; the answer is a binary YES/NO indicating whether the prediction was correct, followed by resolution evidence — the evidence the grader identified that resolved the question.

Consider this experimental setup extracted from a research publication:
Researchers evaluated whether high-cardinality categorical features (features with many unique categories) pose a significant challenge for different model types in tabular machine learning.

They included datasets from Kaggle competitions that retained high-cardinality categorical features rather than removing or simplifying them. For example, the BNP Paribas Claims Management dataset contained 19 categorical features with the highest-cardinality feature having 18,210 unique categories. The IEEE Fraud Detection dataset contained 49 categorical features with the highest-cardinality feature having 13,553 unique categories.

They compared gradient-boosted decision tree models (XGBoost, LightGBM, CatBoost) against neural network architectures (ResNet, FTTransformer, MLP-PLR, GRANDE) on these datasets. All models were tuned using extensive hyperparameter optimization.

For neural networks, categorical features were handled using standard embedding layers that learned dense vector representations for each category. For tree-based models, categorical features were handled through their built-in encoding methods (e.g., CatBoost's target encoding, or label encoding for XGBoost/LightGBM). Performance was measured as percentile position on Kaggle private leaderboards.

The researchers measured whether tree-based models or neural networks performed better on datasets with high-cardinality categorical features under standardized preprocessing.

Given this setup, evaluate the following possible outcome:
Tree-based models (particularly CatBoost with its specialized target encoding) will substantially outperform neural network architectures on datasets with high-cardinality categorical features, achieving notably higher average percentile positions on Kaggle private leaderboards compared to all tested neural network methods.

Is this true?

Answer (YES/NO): NO